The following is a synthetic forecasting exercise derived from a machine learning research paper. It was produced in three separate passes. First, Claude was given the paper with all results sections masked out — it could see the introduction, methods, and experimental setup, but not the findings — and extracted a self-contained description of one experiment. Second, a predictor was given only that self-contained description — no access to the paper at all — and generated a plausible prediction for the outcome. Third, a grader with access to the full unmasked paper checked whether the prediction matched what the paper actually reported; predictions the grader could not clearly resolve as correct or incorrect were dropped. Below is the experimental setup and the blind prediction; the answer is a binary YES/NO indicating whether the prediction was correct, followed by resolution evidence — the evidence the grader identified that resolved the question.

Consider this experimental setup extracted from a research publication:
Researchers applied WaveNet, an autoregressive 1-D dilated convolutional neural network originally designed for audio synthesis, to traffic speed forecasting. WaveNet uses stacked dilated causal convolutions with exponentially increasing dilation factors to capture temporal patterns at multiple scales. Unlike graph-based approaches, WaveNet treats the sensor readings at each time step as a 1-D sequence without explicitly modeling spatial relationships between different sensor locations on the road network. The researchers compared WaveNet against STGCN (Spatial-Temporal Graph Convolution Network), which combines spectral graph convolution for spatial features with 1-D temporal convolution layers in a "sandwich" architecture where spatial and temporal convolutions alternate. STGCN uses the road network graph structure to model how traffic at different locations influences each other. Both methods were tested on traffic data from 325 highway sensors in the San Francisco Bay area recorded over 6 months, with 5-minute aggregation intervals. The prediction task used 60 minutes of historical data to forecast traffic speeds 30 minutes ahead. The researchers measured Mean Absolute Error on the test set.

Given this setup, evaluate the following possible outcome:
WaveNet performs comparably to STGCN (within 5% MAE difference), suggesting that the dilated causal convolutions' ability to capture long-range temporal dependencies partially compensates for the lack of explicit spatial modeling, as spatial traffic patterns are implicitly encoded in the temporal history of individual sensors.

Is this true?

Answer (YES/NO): YES